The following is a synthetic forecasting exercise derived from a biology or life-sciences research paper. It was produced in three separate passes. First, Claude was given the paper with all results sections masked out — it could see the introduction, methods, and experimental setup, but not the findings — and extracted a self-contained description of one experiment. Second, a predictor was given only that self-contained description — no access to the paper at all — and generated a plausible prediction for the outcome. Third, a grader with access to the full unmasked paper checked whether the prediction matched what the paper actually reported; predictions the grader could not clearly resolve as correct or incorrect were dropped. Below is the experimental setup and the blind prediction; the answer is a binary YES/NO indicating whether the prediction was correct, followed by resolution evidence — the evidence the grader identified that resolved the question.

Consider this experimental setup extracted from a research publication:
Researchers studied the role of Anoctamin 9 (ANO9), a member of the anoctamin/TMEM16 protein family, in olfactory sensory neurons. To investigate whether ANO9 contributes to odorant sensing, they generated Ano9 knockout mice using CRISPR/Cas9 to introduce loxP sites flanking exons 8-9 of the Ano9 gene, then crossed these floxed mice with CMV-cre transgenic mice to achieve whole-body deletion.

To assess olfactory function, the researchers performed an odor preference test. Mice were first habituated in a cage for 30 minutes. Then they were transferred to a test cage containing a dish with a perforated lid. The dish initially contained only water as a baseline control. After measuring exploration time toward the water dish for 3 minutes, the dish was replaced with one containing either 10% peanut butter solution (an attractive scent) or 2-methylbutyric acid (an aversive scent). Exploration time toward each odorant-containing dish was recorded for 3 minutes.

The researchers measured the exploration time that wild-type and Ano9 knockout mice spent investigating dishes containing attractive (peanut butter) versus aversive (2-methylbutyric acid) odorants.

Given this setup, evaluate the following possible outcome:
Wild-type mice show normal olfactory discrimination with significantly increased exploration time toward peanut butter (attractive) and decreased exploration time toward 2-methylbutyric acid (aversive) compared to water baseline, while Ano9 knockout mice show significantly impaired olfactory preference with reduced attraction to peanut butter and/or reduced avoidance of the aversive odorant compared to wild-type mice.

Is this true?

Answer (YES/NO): YES